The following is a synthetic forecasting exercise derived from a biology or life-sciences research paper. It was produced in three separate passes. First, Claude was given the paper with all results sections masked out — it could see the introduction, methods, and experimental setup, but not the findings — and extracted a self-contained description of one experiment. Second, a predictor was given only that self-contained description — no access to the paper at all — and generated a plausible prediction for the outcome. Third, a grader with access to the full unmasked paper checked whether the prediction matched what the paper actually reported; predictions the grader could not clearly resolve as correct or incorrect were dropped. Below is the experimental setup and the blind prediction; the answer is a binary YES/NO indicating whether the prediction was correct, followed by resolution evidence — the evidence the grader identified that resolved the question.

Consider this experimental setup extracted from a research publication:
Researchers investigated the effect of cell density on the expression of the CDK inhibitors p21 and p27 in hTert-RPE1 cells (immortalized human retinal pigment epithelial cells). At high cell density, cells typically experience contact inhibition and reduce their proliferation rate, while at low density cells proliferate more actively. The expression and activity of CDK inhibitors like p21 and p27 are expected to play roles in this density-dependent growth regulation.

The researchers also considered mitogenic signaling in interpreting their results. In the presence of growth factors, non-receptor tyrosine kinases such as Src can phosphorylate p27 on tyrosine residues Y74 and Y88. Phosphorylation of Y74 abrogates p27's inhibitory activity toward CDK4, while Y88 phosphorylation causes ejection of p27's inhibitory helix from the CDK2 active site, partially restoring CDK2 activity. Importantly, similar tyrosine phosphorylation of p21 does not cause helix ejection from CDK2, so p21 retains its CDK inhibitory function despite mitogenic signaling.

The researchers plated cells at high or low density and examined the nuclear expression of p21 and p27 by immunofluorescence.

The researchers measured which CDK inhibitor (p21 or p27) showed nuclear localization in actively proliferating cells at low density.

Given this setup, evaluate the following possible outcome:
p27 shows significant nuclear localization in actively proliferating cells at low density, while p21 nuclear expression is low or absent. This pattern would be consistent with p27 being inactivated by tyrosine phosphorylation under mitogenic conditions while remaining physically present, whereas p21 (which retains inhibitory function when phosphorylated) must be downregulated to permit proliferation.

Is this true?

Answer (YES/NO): NO